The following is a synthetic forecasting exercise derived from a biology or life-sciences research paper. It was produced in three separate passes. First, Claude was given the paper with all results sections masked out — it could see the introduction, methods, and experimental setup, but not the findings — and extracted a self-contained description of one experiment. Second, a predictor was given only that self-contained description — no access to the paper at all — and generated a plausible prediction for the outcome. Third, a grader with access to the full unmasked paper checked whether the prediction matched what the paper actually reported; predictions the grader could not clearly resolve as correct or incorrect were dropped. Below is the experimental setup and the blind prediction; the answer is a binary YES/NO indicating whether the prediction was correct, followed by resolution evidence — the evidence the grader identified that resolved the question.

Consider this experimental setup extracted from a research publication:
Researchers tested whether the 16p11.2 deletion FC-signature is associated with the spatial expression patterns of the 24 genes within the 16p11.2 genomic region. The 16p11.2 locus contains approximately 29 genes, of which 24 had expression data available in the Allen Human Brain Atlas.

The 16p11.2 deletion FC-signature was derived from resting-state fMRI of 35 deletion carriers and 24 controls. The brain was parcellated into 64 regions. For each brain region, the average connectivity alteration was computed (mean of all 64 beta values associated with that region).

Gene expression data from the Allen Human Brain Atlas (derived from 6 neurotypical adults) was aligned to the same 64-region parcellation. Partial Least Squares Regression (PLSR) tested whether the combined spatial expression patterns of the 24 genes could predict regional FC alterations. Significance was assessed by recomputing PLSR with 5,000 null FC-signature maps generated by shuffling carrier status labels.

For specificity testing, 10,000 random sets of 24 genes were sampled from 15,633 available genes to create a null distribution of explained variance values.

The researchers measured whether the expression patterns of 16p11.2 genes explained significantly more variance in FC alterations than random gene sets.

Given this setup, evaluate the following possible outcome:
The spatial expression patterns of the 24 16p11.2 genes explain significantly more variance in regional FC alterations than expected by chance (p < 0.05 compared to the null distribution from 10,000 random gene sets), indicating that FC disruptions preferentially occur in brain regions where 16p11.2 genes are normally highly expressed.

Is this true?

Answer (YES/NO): NO